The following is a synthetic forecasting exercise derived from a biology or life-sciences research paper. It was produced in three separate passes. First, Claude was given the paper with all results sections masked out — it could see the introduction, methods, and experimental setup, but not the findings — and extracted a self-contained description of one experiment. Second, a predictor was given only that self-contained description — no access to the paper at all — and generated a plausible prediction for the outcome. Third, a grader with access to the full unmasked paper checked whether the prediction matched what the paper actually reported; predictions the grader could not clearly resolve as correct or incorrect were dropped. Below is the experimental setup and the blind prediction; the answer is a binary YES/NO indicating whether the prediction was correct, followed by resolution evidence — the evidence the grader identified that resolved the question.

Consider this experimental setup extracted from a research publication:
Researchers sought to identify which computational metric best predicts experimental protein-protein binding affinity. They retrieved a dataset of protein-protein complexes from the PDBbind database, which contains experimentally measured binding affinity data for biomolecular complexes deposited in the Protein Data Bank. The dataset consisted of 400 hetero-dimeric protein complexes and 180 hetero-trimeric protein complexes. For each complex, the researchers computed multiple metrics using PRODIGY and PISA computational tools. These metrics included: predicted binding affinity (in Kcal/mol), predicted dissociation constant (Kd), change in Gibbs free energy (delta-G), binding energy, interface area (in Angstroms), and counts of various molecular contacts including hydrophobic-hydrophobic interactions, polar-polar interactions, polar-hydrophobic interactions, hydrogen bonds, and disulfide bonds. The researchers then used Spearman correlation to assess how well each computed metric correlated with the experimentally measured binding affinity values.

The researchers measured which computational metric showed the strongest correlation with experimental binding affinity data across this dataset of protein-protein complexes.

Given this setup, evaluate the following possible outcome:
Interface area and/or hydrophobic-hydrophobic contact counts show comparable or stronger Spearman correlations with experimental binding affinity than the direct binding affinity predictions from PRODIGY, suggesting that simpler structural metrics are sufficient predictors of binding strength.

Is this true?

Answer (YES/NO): NO